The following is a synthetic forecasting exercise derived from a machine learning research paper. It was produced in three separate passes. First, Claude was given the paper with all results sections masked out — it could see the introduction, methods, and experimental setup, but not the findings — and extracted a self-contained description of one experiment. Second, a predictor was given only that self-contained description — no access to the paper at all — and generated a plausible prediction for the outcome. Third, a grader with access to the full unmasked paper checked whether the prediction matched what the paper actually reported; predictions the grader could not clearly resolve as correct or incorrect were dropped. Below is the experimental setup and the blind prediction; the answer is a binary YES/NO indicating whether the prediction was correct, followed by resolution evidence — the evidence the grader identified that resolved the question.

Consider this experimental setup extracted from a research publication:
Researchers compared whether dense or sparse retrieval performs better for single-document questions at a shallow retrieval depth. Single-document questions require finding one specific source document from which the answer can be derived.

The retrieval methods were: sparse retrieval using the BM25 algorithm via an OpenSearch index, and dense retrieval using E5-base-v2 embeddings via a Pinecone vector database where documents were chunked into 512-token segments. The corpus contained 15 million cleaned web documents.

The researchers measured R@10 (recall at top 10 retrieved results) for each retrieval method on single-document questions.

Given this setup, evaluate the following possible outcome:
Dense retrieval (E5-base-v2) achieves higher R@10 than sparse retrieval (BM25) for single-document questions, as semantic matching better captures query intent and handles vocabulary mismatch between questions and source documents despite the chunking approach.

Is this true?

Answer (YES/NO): NO